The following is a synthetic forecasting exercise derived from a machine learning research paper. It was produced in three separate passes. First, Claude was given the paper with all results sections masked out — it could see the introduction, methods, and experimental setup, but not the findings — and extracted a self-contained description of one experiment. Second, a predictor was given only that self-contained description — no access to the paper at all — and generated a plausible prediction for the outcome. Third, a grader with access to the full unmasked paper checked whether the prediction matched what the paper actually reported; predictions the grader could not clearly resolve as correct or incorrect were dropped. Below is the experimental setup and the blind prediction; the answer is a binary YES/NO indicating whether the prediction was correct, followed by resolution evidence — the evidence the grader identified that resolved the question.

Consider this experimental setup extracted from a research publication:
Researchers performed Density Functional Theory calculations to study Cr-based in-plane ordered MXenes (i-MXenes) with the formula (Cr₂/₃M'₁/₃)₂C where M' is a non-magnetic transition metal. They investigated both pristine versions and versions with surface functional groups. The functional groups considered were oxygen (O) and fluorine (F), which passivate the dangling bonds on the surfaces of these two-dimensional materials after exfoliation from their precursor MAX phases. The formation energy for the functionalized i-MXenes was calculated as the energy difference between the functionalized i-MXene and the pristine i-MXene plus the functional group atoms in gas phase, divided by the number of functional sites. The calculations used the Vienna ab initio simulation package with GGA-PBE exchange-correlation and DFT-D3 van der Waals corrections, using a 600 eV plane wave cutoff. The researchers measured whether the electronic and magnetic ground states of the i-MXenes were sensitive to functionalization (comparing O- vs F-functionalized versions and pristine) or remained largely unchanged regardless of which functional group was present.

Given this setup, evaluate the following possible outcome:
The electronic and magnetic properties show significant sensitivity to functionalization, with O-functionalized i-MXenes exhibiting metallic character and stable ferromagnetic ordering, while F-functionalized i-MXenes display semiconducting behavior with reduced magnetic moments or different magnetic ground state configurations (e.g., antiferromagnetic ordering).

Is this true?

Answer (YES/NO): NO